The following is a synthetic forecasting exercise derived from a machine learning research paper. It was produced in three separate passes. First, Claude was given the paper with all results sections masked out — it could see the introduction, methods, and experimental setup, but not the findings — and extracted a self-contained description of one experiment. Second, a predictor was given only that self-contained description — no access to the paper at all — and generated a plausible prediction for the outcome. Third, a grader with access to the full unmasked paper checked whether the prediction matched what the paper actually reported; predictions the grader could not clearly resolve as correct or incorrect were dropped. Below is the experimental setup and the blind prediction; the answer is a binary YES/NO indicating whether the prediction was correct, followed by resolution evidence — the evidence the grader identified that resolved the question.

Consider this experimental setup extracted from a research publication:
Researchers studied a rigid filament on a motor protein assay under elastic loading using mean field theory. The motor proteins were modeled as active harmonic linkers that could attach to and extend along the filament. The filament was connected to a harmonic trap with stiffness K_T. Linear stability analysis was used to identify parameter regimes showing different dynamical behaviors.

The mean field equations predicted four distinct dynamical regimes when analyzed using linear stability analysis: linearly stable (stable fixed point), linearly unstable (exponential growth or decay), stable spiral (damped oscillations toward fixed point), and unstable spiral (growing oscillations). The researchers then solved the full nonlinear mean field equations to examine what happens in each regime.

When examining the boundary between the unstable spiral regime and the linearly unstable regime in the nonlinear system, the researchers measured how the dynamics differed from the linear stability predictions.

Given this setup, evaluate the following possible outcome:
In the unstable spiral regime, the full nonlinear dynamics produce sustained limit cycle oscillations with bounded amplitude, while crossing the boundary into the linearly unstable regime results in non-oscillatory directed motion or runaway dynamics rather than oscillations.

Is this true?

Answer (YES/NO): NO